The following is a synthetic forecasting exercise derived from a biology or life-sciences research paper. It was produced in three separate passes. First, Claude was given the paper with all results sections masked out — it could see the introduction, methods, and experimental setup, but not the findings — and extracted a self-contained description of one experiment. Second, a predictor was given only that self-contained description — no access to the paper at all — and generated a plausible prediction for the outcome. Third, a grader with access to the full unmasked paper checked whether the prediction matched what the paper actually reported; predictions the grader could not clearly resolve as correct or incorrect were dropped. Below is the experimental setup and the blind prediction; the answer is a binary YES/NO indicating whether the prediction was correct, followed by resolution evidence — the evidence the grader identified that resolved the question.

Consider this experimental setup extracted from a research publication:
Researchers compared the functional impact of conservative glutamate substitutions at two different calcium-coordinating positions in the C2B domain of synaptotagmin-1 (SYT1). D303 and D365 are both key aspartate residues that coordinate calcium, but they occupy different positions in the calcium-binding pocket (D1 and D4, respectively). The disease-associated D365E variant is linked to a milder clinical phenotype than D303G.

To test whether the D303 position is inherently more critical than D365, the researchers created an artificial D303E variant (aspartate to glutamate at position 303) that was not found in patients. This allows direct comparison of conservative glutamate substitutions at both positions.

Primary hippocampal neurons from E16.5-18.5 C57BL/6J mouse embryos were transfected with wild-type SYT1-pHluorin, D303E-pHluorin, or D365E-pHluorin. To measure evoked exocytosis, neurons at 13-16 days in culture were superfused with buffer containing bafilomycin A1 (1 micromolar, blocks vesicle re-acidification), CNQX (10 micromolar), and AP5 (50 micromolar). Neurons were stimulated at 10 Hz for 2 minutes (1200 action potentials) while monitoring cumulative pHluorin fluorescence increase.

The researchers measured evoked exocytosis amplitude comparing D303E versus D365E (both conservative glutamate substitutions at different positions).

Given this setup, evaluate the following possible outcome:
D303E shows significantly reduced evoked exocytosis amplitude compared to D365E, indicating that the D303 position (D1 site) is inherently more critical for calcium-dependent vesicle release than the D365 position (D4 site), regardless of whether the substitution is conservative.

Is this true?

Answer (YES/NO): YES